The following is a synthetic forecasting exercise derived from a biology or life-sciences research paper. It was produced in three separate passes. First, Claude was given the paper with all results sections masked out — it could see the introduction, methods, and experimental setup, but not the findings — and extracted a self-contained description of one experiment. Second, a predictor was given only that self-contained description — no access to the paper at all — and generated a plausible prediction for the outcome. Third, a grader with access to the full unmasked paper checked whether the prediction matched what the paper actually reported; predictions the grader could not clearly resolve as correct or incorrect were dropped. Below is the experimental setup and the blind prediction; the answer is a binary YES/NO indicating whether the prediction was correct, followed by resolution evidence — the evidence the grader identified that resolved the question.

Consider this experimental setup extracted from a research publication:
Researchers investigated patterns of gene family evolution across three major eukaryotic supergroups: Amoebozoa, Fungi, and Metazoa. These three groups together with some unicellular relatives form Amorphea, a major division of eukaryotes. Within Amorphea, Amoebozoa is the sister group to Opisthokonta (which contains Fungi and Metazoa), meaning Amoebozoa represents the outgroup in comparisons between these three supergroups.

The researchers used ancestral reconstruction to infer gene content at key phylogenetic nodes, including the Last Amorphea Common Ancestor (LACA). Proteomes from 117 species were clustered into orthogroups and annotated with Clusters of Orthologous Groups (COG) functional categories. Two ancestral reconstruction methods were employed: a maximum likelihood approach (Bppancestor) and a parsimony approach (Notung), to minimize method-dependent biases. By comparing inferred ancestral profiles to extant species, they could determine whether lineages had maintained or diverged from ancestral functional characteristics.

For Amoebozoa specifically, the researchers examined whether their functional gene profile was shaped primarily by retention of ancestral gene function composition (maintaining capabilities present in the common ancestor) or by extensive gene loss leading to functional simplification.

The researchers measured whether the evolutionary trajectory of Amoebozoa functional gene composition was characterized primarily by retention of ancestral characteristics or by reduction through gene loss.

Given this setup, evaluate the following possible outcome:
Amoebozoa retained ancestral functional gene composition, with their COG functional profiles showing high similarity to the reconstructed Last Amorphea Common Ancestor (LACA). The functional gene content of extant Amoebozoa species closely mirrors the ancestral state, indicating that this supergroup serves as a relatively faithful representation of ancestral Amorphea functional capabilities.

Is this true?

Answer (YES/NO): YES